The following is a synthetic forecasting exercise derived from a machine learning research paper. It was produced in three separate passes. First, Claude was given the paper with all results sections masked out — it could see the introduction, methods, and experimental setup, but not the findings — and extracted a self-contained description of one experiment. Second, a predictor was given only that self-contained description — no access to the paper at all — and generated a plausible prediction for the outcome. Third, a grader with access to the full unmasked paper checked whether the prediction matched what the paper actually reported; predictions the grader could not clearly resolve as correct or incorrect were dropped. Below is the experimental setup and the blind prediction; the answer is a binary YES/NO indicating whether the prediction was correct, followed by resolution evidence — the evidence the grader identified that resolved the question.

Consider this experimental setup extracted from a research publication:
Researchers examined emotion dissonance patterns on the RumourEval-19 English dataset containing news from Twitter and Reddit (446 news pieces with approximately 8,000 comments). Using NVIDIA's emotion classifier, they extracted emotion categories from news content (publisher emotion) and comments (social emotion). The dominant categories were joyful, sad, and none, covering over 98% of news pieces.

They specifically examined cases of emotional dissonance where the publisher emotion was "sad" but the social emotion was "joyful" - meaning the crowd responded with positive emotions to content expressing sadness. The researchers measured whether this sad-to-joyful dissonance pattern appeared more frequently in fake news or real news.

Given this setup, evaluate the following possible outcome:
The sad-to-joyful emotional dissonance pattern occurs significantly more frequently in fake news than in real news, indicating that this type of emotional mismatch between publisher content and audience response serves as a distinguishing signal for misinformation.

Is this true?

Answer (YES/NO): YES